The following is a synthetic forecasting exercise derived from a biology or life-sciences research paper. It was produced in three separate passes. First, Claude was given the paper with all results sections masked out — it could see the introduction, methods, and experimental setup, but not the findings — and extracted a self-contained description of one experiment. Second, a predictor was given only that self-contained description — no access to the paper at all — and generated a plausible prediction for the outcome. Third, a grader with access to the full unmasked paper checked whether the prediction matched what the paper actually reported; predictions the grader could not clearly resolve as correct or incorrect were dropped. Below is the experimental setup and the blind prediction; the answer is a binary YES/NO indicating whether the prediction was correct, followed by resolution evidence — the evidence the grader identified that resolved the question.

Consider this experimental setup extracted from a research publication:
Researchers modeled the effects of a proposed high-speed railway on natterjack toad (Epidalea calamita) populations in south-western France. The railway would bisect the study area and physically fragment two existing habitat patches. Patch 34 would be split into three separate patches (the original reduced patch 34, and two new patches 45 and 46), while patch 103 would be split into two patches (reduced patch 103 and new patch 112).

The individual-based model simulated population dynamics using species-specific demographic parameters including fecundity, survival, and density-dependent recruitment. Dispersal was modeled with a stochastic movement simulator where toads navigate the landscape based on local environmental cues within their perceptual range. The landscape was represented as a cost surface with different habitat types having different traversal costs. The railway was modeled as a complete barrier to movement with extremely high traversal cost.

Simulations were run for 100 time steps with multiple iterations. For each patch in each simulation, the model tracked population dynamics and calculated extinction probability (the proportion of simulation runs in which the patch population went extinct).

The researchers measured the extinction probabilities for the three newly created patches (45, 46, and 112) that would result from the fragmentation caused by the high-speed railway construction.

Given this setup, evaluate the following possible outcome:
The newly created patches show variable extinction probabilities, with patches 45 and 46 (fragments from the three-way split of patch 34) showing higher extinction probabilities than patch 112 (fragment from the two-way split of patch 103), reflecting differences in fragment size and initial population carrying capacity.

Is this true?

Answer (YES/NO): YES